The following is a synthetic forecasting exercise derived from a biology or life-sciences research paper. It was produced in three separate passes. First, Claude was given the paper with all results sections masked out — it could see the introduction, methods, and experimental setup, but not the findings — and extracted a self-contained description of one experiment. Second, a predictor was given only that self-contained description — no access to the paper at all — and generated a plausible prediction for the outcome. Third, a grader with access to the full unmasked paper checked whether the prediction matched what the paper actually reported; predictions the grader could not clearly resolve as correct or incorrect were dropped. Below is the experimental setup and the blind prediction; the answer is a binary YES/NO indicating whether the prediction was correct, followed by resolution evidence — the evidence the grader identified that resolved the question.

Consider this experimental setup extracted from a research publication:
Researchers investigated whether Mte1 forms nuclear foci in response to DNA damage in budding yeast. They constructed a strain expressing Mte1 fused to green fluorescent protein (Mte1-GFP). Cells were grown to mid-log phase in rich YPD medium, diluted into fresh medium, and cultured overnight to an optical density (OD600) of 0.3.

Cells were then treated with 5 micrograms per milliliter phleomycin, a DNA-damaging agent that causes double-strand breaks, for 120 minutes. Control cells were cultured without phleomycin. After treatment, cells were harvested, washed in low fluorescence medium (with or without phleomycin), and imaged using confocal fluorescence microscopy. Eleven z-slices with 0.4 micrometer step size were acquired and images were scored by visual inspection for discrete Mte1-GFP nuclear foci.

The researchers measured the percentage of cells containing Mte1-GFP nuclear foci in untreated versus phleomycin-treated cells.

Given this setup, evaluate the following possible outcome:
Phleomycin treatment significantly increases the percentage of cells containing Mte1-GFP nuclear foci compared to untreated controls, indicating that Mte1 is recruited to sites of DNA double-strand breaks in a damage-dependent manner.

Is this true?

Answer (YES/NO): YES